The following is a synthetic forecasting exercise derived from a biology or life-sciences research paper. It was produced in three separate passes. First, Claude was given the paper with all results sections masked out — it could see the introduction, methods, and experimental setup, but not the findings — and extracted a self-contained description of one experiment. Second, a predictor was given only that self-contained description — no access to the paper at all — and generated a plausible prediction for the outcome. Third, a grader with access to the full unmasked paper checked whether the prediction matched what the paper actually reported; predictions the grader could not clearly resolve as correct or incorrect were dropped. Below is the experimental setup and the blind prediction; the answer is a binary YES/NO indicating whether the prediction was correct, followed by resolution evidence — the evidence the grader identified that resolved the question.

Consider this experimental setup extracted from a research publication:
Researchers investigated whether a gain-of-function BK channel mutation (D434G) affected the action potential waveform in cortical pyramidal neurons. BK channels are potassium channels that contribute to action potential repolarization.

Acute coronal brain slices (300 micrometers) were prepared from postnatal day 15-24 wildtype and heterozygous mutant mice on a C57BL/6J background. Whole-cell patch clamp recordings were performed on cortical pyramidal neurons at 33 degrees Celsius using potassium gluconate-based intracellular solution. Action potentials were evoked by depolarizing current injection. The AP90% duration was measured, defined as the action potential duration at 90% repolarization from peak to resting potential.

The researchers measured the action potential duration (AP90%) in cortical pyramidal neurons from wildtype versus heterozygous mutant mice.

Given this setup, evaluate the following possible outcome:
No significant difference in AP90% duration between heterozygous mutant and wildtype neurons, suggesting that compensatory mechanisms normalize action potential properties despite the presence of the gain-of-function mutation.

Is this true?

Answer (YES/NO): NO